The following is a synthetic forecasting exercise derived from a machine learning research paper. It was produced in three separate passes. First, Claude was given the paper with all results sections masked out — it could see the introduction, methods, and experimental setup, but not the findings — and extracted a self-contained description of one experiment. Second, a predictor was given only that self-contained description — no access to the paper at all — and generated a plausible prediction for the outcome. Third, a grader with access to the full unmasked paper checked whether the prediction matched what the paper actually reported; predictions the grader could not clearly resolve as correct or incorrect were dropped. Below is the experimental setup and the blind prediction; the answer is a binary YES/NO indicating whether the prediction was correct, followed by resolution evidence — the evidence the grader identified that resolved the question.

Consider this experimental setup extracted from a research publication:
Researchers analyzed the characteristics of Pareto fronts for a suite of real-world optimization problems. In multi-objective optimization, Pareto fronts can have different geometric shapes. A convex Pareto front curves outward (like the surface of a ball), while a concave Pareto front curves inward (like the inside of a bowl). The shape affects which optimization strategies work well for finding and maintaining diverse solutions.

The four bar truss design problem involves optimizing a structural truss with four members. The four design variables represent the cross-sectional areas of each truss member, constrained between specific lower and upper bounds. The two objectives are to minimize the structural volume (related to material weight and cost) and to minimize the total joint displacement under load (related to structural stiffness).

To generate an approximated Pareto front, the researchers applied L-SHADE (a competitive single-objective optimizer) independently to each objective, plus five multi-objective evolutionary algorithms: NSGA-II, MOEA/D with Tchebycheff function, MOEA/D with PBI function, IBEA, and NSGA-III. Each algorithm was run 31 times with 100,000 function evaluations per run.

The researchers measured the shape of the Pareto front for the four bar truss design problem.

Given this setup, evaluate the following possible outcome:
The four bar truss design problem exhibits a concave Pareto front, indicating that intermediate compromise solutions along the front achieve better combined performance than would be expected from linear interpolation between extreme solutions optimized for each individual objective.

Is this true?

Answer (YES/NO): NO